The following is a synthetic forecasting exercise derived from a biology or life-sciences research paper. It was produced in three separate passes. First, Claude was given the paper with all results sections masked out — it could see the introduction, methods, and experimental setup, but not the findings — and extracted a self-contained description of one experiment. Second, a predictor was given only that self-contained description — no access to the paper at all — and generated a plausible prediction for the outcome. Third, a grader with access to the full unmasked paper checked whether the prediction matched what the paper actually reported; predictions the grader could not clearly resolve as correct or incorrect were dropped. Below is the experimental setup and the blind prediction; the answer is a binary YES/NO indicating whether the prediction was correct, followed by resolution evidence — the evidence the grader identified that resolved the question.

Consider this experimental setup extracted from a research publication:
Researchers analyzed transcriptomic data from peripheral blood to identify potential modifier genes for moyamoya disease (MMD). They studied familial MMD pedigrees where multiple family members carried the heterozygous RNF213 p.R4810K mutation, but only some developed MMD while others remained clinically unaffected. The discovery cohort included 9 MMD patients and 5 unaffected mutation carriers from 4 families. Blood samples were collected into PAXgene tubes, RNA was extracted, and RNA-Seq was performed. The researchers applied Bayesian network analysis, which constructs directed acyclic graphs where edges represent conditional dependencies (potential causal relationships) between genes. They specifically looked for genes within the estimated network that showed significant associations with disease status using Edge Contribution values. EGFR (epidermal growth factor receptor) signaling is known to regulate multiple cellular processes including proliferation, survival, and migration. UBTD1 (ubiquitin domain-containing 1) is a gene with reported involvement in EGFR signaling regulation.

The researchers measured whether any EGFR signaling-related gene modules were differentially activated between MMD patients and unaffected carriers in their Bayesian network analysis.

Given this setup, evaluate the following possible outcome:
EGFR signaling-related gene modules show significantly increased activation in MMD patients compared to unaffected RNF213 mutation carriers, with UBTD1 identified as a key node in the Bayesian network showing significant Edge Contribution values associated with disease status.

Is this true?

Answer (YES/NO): YES